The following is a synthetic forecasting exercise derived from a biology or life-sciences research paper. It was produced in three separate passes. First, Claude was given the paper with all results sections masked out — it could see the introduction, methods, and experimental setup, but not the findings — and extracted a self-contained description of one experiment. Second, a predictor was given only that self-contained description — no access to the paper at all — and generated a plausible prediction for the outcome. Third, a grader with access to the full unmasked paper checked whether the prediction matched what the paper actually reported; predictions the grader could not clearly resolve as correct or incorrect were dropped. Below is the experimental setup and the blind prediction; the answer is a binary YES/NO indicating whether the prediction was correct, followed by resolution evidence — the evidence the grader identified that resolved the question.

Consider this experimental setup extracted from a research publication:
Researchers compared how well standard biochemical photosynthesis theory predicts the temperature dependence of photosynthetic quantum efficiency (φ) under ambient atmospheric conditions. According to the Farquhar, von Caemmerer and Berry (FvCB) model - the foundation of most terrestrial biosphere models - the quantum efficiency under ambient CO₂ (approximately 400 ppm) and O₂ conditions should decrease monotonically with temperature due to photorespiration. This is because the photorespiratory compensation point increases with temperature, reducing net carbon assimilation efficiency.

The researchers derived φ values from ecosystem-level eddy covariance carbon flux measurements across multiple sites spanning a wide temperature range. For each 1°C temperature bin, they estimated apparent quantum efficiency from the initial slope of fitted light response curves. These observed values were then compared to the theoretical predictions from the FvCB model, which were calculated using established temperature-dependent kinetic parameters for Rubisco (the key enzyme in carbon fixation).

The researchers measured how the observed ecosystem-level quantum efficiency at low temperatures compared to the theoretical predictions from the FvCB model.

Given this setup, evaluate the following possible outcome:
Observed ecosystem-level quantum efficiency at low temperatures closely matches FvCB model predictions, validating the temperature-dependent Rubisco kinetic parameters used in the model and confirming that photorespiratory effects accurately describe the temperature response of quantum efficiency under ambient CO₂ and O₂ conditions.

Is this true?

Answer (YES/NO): NO